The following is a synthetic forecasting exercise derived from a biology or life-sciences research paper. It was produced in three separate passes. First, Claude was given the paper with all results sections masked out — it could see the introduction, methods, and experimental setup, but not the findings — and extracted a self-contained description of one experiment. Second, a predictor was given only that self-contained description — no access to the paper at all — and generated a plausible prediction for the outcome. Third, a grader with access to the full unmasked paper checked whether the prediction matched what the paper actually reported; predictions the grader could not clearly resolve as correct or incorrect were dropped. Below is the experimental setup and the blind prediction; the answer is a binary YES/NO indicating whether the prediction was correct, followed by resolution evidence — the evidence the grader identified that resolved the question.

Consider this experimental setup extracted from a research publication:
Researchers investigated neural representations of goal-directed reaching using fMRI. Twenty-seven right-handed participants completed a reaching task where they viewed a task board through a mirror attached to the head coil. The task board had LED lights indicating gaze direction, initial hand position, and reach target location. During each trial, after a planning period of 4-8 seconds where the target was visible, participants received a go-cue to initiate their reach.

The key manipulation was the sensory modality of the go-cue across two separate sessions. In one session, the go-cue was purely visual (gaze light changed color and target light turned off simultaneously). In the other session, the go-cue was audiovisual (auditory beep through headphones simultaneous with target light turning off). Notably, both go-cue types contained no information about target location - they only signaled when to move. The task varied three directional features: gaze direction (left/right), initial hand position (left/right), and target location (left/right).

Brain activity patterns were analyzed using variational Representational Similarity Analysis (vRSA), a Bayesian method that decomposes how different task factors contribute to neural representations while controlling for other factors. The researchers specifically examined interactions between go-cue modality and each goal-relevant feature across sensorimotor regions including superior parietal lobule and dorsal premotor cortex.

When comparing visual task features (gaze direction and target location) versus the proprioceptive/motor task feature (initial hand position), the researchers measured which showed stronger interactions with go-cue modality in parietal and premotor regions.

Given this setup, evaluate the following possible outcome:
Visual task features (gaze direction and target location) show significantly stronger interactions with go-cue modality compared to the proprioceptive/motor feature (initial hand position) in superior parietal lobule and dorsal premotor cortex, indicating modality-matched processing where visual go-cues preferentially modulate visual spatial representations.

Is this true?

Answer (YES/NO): NO